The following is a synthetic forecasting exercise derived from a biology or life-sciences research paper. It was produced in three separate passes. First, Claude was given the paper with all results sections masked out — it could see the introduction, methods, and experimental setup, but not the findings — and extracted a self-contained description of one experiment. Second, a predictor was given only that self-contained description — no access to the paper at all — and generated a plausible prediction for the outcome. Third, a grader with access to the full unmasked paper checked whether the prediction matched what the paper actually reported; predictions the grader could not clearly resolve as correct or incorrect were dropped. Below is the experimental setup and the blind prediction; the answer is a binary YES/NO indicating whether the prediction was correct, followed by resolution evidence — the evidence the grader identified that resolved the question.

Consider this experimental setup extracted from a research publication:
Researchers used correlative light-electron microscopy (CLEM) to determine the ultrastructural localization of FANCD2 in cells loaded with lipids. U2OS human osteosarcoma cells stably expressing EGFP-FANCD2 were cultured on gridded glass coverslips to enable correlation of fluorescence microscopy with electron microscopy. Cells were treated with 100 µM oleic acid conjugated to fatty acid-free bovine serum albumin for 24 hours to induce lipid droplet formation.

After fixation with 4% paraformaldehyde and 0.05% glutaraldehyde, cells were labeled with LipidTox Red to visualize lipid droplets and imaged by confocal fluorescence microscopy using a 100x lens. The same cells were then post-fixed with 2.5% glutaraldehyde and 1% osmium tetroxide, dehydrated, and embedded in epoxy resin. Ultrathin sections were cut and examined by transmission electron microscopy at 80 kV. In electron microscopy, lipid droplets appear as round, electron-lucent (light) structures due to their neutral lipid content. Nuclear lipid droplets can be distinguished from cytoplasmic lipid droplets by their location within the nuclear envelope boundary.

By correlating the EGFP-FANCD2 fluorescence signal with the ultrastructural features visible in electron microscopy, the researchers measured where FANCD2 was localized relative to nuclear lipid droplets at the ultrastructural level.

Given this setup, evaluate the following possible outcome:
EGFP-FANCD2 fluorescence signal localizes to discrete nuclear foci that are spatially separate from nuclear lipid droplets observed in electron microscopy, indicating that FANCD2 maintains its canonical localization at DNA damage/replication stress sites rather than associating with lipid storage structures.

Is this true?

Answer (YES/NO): NO